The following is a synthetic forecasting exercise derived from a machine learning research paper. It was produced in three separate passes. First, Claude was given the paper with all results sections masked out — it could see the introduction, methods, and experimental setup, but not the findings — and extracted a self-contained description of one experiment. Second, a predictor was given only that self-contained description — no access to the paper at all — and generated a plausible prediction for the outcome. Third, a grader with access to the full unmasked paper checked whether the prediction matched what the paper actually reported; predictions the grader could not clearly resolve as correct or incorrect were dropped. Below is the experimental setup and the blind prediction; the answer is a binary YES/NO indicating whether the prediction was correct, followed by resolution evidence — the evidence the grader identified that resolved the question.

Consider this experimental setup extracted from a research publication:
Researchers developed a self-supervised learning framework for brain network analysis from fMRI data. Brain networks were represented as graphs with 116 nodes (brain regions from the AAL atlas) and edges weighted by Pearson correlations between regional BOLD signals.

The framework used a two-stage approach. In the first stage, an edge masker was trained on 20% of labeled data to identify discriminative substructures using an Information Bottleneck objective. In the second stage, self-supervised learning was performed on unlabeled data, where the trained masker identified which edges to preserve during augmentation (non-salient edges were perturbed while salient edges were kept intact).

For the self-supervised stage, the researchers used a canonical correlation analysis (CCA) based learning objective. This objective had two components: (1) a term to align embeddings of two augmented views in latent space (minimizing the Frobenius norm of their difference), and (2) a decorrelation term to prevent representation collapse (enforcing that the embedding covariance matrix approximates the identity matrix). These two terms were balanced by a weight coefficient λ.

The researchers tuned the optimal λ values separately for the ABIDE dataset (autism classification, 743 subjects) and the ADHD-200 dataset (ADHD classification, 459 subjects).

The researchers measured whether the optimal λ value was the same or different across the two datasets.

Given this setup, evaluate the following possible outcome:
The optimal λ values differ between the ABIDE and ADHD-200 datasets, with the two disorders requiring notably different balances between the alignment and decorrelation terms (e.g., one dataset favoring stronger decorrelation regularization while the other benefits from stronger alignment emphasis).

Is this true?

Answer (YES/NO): YES